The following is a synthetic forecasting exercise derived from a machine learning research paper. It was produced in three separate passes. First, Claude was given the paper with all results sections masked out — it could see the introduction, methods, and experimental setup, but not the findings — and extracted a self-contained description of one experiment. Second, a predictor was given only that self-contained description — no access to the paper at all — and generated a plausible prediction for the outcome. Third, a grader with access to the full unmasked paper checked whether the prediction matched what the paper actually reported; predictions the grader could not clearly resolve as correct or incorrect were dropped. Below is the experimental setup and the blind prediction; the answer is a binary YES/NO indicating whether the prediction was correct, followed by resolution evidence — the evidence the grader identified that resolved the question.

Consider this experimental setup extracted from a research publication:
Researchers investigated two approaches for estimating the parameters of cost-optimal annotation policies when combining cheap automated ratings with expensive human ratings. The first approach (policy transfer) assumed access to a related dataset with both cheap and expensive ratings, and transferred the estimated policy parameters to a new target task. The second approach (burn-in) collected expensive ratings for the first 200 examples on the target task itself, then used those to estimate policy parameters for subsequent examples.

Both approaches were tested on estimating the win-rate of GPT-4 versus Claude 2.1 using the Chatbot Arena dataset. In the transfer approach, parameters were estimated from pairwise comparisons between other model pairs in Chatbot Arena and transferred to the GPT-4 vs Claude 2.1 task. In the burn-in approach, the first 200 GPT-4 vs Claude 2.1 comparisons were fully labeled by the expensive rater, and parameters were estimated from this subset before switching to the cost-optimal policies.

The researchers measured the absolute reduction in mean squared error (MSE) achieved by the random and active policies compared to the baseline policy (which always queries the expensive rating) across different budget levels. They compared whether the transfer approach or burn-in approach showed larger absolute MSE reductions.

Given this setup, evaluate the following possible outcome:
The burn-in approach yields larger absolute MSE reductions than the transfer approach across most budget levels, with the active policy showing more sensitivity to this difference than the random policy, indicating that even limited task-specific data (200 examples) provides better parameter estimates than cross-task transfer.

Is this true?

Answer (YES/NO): NO